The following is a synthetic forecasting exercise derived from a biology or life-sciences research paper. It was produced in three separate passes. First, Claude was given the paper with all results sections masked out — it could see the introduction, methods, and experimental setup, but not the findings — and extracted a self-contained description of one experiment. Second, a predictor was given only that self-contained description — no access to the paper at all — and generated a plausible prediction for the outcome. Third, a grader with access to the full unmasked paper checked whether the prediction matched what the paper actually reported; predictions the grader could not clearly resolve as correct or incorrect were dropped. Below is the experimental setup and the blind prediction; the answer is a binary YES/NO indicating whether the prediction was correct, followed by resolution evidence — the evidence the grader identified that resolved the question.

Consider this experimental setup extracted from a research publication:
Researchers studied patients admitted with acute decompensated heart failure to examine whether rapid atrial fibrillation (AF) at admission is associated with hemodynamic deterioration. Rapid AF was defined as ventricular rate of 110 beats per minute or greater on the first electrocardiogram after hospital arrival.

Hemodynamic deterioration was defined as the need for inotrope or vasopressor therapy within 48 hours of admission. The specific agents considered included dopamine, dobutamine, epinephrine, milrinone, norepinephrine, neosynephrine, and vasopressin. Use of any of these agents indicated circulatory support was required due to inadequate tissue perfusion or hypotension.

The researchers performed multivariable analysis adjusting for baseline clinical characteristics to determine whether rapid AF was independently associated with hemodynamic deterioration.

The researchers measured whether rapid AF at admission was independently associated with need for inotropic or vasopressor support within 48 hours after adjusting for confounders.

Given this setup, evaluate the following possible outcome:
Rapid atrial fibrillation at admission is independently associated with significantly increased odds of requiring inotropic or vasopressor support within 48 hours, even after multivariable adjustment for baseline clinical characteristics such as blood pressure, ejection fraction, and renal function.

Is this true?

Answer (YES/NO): YES